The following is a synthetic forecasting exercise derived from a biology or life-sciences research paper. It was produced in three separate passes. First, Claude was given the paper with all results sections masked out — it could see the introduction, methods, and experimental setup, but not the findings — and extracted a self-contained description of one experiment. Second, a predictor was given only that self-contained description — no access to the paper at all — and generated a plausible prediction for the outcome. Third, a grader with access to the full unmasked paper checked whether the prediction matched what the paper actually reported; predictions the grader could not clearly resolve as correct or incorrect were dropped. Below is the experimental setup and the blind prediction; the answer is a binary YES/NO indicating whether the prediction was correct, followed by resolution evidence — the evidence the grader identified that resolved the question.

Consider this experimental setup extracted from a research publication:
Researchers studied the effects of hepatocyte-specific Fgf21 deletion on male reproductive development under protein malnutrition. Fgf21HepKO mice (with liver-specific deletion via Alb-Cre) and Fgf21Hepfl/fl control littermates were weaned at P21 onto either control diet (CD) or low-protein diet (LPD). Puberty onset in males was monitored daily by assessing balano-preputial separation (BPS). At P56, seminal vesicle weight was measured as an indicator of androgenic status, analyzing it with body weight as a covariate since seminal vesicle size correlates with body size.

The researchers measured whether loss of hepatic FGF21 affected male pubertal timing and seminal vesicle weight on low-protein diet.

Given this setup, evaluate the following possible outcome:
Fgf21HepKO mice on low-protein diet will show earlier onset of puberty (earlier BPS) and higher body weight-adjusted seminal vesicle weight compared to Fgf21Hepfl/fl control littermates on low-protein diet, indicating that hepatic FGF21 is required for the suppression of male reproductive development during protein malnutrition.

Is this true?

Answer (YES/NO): NO